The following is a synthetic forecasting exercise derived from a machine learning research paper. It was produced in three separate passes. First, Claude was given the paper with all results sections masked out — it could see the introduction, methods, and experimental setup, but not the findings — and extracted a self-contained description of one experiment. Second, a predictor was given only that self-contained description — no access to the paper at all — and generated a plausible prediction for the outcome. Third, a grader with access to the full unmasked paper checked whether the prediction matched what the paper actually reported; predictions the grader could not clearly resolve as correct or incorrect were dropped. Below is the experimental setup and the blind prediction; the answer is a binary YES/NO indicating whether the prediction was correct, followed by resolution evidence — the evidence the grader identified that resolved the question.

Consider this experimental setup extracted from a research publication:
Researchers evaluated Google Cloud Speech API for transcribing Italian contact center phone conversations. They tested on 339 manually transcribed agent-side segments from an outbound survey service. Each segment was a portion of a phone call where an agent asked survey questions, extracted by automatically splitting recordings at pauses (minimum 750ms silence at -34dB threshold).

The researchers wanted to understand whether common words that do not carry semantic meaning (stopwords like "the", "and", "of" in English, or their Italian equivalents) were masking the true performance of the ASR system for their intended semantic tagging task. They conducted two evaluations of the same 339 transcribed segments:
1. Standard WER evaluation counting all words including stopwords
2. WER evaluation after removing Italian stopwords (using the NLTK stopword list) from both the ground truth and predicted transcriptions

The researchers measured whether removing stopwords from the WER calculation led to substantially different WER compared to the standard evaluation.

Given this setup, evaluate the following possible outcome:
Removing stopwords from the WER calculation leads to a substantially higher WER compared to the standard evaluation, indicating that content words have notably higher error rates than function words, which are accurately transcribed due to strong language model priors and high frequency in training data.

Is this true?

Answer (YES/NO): NO